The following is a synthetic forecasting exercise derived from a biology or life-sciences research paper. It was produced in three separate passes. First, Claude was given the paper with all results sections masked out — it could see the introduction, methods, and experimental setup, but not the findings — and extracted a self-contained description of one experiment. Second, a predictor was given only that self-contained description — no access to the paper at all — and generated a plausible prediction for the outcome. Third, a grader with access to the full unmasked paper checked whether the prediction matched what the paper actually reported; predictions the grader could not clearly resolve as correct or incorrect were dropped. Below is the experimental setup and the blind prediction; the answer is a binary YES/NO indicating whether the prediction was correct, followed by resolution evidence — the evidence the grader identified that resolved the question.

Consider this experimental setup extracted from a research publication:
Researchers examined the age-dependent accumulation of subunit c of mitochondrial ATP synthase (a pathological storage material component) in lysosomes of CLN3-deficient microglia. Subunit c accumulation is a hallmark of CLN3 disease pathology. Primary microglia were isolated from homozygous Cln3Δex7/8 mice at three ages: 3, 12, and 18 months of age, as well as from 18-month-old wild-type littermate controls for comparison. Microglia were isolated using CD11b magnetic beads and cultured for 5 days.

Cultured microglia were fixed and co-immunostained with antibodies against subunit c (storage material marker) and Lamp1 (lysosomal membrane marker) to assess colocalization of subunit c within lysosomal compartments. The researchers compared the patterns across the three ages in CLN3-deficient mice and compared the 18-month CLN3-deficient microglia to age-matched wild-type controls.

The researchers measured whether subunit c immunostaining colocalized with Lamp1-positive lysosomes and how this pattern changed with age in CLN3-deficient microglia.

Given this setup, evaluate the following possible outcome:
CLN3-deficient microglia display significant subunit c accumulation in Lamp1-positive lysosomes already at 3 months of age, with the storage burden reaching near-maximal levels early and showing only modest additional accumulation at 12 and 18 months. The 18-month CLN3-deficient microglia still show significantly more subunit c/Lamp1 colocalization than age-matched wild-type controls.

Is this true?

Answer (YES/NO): NO